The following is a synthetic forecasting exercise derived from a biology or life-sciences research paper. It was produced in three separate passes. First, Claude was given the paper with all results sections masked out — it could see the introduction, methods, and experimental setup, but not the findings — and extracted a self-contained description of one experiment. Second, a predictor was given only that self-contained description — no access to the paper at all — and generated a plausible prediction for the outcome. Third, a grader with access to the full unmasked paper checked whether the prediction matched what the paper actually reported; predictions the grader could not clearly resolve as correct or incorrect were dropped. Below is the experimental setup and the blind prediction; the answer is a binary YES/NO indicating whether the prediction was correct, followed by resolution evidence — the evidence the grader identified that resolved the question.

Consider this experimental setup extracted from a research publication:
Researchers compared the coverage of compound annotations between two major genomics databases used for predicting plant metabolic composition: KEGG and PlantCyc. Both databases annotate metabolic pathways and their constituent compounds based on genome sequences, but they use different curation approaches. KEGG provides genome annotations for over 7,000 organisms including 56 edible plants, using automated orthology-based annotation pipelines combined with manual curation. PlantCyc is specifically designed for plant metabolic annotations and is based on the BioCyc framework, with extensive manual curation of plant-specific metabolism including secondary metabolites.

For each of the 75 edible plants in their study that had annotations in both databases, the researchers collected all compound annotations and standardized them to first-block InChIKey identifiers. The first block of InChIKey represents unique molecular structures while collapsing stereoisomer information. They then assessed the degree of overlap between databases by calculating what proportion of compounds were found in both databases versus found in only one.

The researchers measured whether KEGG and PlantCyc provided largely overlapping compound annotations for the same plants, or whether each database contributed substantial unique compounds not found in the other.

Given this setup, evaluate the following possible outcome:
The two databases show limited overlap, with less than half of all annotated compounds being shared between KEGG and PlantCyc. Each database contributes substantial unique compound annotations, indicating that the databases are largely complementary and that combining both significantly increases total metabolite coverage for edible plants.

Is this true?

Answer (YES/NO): YES